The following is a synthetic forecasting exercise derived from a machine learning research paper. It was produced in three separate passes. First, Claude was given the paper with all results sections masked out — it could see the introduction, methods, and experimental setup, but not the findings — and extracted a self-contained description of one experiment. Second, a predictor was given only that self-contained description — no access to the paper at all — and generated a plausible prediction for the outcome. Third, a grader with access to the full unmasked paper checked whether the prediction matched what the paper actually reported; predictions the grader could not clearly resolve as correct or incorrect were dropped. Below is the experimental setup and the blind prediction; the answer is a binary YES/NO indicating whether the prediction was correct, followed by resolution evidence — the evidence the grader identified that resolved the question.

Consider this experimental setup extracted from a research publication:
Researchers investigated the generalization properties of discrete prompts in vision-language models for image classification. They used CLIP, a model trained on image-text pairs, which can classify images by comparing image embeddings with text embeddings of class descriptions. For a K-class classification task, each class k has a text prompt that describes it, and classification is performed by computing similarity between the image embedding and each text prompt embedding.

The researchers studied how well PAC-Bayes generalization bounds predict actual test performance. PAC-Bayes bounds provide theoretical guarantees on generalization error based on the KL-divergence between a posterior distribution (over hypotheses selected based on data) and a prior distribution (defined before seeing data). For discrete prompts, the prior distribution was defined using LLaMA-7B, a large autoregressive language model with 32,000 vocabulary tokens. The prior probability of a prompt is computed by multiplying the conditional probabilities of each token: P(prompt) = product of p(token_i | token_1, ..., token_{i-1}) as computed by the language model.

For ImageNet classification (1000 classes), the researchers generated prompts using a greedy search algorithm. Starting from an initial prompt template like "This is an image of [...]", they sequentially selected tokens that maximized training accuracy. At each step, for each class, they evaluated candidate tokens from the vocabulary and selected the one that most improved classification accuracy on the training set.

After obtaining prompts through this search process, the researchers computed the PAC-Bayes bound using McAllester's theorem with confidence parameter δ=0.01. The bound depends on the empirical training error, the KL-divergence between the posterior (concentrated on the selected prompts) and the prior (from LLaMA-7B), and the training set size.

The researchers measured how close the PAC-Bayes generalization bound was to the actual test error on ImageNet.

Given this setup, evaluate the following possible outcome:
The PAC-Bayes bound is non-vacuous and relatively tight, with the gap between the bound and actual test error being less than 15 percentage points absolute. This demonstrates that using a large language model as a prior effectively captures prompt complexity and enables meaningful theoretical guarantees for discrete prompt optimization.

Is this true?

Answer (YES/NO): YES